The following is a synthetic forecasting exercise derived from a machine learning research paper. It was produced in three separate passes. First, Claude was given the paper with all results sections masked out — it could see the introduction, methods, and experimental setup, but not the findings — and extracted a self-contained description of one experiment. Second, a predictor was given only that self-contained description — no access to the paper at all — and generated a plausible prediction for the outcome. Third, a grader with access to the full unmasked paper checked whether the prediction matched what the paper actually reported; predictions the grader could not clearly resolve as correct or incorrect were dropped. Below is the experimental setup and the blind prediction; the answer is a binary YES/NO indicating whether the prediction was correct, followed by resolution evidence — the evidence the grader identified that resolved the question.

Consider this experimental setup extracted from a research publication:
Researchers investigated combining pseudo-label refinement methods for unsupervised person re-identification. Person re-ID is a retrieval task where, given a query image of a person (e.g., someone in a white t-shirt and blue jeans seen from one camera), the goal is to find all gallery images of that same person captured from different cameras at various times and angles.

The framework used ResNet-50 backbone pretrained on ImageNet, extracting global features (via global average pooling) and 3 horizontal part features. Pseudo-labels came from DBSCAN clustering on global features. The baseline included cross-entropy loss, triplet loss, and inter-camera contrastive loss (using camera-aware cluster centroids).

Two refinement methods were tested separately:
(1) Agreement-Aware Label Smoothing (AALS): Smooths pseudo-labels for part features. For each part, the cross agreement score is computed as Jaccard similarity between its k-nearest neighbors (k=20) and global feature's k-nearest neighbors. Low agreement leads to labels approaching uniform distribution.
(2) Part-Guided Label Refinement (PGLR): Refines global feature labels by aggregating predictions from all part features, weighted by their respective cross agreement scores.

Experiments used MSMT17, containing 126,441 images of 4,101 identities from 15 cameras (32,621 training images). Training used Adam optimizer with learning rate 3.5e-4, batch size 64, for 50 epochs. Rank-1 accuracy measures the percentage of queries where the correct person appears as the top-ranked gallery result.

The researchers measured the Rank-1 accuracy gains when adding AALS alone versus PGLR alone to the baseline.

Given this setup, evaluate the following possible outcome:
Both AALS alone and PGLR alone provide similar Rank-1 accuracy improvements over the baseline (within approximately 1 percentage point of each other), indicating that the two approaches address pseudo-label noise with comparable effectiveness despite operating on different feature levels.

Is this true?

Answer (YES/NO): YES